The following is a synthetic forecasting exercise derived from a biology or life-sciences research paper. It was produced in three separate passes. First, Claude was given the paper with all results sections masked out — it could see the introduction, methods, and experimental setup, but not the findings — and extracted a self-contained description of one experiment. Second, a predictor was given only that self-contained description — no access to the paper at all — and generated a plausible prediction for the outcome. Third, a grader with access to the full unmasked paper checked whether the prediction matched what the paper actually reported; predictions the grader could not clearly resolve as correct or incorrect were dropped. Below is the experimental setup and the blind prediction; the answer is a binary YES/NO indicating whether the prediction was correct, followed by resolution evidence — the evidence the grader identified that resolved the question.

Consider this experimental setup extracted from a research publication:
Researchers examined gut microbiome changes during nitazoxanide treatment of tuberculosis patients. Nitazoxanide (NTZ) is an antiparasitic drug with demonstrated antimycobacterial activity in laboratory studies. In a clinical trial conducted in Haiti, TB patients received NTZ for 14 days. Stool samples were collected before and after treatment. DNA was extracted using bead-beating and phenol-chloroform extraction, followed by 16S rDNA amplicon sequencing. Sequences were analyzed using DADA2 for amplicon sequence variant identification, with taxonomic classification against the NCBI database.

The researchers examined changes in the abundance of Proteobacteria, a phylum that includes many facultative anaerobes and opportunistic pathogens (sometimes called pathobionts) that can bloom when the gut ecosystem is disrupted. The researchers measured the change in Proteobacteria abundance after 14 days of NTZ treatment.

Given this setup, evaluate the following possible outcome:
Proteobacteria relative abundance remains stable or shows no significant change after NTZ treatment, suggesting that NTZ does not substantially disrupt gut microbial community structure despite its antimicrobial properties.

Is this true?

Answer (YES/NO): NO